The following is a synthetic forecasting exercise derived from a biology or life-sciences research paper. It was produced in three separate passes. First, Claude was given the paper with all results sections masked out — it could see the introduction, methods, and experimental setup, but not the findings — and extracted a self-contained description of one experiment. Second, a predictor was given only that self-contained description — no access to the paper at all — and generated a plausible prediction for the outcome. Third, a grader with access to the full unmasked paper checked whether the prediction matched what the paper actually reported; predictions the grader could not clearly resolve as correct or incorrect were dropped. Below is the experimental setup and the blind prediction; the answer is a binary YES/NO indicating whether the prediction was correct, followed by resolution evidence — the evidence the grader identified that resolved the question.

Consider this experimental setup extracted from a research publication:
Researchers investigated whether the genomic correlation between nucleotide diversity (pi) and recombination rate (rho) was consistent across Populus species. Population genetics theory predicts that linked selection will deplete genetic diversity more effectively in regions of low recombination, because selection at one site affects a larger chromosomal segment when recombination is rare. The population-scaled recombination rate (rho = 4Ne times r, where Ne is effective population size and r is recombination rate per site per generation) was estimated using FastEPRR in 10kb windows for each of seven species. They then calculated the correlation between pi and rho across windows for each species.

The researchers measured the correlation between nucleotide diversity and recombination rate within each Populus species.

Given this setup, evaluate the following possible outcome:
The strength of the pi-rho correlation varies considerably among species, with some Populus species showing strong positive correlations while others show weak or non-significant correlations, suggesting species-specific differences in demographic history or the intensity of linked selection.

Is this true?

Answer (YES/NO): YES